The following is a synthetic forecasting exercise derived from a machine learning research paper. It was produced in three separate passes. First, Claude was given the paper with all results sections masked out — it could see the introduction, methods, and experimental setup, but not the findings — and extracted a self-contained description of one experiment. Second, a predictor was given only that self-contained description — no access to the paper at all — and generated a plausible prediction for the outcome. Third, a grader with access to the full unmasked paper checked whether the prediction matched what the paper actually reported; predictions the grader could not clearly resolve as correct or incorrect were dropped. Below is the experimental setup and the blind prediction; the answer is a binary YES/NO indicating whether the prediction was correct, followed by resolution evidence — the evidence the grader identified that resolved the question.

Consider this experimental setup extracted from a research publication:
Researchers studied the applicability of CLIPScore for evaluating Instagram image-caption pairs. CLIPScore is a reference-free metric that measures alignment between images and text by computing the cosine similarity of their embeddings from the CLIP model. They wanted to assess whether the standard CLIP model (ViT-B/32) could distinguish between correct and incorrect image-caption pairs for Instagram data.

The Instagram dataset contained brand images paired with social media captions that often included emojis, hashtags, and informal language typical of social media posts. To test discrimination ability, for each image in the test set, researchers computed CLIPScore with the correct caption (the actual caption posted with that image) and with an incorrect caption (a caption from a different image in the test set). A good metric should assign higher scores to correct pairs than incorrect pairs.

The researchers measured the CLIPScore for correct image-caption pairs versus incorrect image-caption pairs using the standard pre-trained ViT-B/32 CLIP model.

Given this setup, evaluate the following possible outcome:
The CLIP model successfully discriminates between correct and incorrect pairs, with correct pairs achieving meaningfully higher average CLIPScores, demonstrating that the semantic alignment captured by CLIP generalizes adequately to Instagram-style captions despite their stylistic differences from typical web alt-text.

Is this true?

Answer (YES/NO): NO